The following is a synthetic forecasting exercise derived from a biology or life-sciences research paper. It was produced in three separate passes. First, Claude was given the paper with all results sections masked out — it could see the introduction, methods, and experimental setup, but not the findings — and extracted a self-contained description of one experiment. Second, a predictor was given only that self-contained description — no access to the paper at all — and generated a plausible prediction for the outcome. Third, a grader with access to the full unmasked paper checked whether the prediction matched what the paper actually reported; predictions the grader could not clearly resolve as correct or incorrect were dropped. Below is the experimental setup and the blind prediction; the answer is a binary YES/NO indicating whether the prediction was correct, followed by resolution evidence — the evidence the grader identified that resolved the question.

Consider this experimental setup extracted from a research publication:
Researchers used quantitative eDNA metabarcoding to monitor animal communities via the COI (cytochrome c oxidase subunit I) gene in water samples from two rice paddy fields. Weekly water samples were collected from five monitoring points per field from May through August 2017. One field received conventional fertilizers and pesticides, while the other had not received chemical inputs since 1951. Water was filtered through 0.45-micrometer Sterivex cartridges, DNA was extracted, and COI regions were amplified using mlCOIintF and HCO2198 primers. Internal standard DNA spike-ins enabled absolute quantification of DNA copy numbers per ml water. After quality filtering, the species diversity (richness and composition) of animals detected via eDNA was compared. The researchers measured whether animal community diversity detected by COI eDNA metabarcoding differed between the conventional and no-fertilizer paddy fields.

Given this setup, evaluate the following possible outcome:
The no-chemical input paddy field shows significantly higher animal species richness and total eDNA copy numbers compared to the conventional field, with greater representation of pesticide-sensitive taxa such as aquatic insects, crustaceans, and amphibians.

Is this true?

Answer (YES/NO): NO